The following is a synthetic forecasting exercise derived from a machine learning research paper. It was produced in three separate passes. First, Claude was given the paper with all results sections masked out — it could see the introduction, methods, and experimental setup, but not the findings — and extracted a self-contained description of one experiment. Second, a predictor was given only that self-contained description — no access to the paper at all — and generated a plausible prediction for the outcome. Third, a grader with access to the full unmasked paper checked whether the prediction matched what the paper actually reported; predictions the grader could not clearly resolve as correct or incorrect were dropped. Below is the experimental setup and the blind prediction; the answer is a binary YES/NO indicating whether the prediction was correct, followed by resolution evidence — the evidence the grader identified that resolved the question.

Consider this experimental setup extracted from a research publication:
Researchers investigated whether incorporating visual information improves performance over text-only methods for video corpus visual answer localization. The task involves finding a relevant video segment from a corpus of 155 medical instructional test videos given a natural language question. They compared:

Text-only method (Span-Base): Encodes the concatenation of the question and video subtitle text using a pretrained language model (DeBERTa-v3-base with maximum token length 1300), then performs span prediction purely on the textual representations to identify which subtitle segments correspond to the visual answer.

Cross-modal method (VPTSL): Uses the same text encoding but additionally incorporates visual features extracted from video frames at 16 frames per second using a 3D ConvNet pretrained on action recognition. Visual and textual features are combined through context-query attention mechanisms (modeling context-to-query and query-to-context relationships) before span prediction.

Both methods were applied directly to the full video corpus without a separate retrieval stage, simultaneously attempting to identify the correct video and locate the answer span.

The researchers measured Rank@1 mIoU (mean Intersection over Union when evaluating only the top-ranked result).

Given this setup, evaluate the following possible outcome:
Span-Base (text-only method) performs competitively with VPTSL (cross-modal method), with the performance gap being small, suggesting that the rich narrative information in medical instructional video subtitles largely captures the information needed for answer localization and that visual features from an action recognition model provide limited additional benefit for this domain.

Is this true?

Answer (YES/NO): NO